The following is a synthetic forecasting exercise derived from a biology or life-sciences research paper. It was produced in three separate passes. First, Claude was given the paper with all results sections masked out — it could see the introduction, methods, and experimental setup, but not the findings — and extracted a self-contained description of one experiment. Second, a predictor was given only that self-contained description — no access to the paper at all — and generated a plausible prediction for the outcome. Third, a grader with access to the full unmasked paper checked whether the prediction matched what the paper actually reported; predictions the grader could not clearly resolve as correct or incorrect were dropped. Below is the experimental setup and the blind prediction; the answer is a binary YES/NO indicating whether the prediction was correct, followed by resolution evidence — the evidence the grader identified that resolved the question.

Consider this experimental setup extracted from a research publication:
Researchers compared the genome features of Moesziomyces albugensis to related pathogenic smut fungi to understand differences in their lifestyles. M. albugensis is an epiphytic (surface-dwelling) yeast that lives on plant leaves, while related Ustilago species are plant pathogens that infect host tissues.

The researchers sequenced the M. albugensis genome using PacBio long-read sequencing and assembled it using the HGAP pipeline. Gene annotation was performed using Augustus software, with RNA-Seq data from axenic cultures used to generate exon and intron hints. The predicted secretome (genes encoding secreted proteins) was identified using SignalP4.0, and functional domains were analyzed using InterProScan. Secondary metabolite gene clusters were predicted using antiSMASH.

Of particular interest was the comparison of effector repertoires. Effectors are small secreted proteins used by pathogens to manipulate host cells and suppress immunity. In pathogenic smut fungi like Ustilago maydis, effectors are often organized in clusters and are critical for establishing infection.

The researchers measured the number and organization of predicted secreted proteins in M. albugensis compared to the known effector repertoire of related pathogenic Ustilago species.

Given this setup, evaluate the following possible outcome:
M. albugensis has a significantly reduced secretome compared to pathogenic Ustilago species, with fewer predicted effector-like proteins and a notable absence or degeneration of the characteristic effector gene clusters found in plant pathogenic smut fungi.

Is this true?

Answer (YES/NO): NO